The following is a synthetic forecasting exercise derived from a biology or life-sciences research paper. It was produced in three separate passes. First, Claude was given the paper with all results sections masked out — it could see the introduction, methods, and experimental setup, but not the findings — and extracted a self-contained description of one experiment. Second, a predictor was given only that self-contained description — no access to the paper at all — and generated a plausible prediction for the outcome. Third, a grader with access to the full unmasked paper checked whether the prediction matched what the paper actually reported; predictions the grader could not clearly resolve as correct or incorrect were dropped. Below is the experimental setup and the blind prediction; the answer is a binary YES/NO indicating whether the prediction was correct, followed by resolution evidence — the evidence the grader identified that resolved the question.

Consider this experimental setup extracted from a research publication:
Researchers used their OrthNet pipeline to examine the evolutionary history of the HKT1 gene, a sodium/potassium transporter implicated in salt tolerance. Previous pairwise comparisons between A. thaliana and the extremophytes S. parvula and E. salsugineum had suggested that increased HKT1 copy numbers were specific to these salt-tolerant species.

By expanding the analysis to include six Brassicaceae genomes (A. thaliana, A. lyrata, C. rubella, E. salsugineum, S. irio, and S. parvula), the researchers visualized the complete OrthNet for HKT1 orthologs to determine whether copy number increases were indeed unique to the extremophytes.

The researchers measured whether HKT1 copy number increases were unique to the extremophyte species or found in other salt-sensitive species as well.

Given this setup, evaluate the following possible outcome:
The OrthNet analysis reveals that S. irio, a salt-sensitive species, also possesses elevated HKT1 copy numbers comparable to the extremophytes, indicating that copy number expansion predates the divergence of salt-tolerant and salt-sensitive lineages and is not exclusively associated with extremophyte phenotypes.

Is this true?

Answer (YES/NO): NO